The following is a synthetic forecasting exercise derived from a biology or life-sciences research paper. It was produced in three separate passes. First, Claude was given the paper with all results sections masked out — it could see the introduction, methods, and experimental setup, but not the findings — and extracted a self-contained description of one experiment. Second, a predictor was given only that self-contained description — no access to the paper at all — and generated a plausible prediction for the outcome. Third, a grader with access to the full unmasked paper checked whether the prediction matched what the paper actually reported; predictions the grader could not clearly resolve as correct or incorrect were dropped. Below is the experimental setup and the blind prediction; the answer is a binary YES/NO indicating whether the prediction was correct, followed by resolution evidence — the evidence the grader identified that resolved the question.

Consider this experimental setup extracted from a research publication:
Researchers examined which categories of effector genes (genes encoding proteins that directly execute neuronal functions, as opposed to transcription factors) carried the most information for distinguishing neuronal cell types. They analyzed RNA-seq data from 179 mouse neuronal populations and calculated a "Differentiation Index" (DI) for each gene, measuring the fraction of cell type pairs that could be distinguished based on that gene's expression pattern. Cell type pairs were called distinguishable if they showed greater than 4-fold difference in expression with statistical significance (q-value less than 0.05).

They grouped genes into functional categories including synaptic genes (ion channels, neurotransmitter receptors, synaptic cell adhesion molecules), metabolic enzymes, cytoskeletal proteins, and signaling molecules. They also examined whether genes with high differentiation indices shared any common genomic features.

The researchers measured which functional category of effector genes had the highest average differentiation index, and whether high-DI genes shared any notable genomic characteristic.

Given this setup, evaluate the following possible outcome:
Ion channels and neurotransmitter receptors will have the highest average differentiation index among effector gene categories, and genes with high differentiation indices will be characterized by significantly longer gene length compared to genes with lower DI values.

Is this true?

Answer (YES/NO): YES